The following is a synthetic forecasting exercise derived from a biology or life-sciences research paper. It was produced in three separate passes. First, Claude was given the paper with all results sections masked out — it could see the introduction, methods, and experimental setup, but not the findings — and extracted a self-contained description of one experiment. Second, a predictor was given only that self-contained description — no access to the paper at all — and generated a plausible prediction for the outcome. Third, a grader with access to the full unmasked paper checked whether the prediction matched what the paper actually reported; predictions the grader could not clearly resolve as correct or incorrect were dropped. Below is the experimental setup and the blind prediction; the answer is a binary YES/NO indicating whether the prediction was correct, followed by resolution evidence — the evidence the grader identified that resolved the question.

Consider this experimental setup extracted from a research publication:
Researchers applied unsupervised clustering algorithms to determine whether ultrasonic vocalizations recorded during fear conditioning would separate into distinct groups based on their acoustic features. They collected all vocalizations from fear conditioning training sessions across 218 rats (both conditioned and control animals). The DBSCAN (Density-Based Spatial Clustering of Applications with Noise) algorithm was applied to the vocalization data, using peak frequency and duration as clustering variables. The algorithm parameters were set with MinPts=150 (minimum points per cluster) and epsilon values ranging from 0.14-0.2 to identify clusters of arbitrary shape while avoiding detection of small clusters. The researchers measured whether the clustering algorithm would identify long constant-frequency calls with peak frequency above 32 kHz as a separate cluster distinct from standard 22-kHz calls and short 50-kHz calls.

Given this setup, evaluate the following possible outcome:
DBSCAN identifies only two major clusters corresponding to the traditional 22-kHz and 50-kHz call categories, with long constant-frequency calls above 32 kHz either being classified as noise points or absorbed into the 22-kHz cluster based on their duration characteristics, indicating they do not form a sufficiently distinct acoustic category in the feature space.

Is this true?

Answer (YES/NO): NO